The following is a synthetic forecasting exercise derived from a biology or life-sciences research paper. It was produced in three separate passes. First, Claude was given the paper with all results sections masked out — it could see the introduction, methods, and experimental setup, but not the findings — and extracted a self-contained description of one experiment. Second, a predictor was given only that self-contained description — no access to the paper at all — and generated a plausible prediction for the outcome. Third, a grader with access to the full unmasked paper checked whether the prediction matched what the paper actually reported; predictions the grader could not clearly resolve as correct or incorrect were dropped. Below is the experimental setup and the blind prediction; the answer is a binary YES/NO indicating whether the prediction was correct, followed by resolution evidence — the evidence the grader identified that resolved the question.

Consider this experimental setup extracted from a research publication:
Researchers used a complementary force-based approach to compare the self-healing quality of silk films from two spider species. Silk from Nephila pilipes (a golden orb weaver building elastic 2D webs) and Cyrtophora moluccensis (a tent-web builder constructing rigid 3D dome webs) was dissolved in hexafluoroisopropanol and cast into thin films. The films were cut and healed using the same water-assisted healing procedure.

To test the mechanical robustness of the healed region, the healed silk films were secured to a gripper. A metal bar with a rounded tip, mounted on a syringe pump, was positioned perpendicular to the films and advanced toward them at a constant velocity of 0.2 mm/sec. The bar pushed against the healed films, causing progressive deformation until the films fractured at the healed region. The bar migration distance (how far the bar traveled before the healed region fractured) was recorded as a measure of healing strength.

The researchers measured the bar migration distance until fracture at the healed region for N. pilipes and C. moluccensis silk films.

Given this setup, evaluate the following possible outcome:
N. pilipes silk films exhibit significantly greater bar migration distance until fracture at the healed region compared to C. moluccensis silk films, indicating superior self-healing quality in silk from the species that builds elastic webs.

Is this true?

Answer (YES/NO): YES